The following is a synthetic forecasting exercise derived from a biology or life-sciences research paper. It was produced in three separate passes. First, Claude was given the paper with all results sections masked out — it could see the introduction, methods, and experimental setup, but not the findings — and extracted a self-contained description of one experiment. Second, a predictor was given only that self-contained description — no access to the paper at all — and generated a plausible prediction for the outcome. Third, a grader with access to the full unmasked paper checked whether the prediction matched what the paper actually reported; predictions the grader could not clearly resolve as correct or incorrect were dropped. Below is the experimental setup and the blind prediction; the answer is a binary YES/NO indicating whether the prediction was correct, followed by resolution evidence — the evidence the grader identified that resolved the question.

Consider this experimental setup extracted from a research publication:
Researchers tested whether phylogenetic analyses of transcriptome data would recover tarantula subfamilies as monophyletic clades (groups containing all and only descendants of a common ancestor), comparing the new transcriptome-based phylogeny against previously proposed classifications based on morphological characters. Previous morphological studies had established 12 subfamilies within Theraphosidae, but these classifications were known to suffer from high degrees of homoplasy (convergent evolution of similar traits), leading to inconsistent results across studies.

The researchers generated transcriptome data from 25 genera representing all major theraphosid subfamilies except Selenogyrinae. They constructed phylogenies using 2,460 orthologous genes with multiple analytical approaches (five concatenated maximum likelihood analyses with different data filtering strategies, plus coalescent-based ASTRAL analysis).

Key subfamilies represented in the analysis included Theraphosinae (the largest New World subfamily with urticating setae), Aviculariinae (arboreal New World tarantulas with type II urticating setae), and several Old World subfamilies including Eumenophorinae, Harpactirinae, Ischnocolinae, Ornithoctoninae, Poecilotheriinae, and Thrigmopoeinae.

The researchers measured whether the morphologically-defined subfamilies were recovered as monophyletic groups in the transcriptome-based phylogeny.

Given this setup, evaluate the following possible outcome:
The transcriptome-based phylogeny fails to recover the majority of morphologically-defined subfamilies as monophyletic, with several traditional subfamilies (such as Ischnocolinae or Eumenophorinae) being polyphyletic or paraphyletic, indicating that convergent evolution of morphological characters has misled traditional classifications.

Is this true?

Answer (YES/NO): NO